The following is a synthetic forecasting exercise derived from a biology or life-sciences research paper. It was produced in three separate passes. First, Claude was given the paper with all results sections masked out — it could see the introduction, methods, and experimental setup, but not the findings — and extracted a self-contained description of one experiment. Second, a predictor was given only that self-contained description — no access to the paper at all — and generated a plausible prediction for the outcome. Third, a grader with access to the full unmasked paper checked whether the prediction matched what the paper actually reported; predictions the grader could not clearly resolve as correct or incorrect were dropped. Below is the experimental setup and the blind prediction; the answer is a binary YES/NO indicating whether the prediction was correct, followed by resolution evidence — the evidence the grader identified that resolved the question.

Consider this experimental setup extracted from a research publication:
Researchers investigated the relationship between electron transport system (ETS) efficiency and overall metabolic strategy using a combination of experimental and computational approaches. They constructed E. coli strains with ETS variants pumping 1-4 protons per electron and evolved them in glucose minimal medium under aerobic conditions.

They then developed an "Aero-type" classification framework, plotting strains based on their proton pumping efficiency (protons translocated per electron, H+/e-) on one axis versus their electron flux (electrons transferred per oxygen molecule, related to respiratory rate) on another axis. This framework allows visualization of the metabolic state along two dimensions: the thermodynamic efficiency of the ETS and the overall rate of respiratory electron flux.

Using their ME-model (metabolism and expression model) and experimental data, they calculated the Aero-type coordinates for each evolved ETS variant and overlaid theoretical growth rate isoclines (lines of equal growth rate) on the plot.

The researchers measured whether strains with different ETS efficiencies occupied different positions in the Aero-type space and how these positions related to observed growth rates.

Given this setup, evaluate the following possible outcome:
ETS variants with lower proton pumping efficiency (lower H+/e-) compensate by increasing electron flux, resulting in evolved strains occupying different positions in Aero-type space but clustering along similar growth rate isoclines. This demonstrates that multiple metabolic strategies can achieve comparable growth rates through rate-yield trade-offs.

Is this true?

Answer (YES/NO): NO